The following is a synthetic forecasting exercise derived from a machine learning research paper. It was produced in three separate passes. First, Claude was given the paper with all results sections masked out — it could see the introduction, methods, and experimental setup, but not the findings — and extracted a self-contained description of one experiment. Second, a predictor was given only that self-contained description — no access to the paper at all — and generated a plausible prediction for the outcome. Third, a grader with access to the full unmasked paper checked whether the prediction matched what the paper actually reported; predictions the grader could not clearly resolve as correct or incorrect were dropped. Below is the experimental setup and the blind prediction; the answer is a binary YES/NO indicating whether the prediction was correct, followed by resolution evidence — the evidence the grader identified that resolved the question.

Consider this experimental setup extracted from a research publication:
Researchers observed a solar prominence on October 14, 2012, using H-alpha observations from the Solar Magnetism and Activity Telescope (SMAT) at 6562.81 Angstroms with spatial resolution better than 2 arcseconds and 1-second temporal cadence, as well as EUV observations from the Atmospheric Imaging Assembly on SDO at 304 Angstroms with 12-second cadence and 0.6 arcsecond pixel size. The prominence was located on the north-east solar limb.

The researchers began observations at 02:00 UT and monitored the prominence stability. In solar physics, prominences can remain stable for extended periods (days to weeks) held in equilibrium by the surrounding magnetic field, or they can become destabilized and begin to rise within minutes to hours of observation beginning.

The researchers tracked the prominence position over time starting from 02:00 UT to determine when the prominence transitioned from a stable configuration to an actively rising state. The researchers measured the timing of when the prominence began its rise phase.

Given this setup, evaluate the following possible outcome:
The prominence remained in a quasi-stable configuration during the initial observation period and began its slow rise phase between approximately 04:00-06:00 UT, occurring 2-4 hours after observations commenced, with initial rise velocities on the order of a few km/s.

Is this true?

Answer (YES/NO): NO